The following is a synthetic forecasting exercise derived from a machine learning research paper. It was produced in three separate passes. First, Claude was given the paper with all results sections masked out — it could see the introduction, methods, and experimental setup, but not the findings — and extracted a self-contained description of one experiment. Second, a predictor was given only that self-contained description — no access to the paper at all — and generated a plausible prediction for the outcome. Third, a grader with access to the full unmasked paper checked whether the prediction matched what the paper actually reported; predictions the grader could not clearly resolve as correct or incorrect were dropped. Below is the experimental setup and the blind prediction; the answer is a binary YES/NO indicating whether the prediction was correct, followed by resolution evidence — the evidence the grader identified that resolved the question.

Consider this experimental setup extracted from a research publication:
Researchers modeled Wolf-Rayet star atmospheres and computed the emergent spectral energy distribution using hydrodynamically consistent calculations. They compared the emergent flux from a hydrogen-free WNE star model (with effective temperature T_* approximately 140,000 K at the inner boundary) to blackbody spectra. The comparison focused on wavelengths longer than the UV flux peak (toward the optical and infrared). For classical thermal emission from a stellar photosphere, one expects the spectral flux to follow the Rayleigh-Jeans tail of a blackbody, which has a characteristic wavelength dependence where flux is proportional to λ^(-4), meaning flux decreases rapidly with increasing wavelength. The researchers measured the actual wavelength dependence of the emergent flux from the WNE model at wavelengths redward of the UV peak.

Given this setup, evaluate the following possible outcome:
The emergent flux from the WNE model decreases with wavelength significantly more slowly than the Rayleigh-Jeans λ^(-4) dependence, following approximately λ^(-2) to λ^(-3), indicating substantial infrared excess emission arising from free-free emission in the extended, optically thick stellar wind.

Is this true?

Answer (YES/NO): YES